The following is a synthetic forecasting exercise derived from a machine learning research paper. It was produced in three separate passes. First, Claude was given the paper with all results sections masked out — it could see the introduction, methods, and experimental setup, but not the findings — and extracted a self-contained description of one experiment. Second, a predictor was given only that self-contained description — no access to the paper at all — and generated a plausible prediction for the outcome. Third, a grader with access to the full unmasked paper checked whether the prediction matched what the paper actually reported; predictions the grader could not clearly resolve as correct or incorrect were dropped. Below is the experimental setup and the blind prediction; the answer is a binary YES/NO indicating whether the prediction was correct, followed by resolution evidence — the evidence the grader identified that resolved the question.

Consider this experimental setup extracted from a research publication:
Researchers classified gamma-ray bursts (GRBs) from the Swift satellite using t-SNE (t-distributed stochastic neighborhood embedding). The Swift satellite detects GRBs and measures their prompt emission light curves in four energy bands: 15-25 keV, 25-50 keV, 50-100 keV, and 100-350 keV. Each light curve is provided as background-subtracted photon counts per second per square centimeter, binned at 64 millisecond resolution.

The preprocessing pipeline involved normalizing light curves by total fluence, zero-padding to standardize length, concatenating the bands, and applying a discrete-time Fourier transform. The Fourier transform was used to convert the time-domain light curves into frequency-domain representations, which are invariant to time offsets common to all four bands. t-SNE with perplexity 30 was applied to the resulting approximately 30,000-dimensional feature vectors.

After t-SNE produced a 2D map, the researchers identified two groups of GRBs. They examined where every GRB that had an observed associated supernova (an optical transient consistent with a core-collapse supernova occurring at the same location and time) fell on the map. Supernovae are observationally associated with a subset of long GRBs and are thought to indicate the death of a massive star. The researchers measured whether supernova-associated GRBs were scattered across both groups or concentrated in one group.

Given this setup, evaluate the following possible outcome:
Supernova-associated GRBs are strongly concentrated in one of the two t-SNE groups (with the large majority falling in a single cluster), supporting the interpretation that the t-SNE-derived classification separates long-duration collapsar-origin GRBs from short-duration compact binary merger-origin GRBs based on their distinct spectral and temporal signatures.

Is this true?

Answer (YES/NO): YES